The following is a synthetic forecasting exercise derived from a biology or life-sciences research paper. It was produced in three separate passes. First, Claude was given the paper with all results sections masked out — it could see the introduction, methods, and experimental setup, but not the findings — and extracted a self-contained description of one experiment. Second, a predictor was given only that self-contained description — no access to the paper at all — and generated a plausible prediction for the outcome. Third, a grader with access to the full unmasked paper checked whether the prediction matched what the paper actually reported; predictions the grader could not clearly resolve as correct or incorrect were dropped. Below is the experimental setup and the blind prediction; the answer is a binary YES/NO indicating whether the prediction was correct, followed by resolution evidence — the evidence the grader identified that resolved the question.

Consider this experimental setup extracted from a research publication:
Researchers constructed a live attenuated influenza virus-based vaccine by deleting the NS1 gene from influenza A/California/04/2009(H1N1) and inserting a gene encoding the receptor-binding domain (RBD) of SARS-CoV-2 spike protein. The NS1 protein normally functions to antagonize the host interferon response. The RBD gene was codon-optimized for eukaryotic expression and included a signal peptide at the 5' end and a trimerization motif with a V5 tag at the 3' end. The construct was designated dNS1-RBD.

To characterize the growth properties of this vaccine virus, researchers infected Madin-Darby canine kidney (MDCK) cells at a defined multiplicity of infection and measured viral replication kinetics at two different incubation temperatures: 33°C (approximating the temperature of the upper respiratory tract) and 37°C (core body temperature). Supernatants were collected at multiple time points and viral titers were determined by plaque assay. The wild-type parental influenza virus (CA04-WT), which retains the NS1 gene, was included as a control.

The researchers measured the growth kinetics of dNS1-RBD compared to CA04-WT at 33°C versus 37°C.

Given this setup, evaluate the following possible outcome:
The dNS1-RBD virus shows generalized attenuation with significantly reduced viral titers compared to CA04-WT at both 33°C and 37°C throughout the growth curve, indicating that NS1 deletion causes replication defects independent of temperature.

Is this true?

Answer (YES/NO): NO